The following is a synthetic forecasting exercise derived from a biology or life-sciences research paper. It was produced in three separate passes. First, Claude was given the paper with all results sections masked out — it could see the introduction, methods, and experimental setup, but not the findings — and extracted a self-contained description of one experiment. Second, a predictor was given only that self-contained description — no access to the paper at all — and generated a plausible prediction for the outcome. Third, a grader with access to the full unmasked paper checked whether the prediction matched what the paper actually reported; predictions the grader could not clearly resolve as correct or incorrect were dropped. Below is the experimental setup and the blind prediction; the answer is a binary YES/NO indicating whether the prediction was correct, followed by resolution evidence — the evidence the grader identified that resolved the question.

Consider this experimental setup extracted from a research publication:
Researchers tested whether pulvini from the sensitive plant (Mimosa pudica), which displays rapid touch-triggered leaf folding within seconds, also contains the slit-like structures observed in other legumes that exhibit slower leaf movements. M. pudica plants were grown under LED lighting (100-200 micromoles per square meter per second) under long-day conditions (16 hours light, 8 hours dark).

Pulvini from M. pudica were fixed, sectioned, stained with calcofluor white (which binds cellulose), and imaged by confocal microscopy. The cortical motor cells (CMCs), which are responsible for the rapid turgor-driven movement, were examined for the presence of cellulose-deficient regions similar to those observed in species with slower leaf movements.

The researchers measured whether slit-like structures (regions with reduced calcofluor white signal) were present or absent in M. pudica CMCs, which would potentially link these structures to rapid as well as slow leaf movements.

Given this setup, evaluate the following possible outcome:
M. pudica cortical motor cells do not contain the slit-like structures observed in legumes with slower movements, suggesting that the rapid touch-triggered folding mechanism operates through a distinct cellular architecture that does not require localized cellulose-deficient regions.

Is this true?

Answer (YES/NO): NO